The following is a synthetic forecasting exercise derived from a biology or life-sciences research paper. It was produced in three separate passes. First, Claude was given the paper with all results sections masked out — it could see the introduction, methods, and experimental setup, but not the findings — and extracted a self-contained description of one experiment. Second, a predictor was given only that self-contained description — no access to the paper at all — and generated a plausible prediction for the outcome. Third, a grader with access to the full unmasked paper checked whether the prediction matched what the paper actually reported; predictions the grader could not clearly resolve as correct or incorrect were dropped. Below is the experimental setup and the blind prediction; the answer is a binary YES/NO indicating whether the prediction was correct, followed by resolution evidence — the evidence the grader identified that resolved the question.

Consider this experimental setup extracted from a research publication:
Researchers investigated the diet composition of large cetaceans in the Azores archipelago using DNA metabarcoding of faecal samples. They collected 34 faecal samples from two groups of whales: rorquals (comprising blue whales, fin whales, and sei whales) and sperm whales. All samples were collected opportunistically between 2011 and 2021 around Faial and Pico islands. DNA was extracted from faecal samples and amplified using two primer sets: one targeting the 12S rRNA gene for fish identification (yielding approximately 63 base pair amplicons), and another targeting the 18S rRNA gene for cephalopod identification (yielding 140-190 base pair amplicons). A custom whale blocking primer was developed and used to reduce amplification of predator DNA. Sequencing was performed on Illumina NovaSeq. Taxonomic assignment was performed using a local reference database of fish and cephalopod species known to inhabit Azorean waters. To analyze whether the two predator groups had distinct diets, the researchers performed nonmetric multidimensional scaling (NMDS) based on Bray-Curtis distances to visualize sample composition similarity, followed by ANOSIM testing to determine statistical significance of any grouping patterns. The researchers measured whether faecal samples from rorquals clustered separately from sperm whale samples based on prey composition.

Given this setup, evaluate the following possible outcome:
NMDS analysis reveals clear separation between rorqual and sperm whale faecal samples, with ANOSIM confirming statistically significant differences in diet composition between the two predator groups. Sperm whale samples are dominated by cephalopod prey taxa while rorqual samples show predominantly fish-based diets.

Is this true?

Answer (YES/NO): YES